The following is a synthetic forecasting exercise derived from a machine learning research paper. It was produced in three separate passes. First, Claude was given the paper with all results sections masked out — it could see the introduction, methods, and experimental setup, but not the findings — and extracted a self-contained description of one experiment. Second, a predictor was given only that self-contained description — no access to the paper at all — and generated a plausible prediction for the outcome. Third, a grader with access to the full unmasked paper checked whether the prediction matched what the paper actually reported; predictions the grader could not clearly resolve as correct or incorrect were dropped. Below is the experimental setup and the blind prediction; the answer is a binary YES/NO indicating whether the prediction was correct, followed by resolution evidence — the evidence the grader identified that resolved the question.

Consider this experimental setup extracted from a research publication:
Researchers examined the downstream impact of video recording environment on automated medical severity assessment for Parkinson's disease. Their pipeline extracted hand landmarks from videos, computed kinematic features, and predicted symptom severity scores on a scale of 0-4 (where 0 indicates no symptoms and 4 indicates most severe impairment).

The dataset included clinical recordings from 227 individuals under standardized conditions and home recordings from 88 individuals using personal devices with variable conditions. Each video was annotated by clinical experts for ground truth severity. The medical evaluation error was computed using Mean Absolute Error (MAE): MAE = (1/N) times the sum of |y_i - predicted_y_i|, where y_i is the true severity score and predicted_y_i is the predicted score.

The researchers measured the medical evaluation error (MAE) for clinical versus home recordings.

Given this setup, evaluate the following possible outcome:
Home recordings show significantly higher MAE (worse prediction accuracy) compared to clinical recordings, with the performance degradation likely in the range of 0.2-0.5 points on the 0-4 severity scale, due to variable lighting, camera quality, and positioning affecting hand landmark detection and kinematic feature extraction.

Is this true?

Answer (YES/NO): NO